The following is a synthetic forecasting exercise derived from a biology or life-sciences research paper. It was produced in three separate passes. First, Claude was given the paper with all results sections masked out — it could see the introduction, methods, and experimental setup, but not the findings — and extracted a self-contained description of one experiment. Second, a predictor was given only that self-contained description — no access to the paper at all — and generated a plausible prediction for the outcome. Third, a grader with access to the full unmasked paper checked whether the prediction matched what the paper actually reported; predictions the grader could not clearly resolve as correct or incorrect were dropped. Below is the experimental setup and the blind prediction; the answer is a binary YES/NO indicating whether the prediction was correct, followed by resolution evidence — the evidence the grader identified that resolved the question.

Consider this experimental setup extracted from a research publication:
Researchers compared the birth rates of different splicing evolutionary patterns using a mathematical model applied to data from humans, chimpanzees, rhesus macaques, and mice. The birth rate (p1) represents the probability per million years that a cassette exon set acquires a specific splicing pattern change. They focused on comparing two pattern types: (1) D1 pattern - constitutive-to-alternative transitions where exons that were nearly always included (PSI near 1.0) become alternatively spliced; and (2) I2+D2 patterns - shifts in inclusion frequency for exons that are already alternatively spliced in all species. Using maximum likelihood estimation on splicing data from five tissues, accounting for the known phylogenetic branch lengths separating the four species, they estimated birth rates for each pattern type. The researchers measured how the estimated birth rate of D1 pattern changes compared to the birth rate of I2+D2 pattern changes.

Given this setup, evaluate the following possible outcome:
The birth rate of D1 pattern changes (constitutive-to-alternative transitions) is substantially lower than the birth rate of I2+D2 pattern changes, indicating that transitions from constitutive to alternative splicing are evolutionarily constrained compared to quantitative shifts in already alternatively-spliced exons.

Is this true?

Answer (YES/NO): NO